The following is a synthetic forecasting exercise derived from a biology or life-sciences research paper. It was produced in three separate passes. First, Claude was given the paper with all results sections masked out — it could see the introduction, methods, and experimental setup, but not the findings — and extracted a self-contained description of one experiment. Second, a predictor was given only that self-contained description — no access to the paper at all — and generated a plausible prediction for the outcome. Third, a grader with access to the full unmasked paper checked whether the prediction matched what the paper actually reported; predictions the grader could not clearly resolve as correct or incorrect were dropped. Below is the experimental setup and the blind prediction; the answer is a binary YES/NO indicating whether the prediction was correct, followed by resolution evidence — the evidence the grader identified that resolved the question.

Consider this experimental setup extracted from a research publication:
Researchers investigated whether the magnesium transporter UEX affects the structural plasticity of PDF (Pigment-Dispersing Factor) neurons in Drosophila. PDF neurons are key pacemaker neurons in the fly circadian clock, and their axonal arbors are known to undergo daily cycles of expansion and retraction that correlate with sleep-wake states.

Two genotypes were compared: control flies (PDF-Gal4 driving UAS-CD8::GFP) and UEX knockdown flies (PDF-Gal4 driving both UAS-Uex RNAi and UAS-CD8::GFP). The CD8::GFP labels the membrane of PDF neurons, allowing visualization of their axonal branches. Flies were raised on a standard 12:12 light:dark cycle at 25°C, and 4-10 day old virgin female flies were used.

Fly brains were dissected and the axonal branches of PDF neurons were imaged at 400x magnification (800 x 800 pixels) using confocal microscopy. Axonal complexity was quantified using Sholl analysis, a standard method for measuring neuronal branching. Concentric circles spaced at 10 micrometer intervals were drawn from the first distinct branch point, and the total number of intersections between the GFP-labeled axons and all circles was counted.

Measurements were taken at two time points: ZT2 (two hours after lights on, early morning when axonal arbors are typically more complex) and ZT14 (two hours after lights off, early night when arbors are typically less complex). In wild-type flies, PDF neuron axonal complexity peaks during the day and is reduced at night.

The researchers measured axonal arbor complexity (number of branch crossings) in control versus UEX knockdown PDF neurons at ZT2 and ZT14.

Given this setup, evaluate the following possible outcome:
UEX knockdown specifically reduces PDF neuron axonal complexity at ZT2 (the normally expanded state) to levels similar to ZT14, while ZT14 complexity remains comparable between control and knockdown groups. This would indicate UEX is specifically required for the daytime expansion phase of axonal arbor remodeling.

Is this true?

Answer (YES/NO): NO